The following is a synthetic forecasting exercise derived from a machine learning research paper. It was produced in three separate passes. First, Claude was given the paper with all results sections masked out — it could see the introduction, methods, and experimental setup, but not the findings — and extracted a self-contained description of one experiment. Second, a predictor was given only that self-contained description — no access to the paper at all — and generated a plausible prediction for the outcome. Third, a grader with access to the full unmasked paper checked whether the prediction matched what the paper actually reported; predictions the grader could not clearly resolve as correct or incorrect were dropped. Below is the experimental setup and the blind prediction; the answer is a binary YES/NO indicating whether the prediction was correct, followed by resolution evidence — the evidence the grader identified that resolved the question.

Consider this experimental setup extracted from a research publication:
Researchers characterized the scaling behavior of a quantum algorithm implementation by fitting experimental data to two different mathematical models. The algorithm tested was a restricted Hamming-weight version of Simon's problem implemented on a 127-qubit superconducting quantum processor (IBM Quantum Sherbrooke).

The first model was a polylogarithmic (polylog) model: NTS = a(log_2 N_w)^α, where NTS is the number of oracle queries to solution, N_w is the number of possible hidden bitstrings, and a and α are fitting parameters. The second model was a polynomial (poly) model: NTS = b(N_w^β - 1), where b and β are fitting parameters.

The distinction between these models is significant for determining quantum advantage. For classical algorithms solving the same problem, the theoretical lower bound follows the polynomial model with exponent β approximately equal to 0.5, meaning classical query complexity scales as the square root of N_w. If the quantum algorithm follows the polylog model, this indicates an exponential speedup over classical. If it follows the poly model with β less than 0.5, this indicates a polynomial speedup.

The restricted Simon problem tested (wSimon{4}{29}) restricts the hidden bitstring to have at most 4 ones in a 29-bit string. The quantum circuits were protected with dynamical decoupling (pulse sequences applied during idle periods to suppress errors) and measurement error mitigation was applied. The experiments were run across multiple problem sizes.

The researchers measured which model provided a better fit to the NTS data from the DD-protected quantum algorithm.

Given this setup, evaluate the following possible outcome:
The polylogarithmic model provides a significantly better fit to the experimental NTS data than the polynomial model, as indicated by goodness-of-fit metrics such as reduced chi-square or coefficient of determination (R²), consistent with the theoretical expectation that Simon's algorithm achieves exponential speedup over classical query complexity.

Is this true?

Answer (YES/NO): YES